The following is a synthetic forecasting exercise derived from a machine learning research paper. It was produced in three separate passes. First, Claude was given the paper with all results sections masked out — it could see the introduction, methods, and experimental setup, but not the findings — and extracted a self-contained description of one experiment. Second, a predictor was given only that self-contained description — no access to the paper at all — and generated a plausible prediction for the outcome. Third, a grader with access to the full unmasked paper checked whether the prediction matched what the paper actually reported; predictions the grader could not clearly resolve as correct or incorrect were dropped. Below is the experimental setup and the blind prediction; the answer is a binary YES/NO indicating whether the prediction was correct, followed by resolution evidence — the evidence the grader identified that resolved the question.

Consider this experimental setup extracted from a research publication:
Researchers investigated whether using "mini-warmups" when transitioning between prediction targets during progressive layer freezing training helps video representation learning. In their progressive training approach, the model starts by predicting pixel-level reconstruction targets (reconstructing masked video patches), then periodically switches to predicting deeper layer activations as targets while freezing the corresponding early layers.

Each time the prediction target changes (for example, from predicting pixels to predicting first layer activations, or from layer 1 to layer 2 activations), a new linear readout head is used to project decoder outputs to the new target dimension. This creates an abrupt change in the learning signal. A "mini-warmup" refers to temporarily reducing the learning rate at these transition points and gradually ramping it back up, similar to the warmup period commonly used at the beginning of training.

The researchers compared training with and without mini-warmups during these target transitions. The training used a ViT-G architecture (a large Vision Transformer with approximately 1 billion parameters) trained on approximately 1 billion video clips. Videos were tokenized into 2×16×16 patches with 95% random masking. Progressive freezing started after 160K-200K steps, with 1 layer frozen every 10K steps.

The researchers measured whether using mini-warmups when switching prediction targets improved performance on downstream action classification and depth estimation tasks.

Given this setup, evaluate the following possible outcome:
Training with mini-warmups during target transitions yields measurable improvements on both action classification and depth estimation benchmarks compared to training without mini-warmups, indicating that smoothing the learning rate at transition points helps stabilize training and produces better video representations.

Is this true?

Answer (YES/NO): NO